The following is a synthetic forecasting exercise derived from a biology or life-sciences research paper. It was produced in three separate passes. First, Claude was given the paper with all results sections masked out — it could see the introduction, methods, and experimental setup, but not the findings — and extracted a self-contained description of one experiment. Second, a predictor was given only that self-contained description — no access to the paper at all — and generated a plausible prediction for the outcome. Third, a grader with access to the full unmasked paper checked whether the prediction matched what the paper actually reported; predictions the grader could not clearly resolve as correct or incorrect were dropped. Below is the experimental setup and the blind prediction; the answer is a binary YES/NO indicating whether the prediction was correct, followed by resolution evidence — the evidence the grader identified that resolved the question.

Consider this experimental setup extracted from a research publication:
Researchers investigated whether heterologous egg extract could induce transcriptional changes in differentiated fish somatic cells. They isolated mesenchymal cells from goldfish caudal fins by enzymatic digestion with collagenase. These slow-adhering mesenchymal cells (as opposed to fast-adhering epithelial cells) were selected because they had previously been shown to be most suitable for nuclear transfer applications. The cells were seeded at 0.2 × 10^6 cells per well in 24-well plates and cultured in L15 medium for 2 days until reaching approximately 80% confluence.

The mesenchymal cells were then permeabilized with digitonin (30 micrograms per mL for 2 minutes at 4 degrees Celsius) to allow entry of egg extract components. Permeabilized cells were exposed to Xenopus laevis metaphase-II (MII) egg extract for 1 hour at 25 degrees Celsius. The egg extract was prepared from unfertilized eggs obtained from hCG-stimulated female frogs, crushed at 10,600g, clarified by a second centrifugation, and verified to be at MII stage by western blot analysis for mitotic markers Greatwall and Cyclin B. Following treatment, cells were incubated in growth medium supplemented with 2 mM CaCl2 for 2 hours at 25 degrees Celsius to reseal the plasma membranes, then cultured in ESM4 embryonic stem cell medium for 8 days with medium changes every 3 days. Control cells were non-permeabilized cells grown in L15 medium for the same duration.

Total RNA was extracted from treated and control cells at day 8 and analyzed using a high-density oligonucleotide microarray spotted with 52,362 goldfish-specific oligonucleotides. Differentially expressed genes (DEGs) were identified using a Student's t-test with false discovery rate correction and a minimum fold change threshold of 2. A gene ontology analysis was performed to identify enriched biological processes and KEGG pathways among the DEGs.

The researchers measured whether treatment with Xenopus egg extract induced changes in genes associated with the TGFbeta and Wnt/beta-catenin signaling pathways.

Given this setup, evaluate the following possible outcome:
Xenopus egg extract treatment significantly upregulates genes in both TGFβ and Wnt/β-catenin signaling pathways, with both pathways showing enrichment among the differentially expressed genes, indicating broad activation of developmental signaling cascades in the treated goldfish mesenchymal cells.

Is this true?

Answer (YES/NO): NO